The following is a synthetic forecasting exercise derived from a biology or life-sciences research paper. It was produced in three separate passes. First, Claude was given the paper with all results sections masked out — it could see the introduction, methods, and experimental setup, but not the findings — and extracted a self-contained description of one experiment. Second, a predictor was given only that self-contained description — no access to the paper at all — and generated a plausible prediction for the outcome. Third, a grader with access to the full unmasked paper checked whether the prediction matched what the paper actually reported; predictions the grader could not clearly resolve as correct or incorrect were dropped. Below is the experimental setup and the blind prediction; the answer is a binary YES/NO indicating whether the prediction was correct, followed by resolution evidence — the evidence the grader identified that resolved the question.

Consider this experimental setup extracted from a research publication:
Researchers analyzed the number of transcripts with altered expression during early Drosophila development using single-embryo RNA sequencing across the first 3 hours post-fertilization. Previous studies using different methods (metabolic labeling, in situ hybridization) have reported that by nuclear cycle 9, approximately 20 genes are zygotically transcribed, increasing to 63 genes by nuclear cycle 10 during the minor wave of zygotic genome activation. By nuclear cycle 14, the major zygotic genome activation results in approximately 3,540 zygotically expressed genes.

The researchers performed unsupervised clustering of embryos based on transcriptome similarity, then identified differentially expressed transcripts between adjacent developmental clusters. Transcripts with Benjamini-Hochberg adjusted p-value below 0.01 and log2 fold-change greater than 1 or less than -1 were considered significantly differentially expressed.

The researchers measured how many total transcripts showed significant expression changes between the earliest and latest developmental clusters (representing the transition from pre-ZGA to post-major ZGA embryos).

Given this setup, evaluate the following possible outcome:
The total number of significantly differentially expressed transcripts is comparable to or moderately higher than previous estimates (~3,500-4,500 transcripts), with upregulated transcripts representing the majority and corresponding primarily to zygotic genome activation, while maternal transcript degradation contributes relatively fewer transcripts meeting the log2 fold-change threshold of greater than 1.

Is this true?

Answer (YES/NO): NO